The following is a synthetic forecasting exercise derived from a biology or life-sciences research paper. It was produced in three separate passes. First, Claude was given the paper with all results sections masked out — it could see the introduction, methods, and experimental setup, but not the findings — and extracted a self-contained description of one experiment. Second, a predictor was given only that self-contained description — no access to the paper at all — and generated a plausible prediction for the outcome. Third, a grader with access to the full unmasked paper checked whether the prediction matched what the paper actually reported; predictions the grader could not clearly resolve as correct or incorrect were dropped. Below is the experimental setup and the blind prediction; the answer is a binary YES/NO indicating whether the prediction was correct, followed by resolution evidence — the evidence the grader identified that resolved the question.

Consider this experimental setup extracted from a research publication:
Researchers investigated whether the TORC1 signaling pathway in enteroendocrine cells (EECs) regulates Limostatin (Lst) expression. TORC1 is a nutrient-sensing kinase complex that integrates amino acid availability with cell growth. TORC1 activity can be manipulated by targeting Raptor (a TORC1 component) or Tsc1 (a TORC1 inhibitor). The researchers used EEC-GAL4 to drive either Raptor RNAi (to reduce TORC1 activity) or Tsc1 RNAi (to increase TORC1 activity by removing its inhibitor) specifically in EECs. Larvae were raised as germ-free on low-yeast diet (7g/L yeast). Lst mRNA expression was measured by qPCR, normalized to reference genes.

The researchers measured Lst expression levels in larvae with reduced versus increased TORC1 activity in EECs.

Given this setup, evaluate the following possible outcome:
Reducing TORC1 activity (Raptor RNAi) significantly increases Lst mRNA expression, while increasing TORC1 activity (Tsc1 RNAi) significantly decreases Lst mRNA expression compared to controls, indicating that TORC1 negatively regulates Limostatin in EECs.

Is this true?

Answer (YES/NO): NO